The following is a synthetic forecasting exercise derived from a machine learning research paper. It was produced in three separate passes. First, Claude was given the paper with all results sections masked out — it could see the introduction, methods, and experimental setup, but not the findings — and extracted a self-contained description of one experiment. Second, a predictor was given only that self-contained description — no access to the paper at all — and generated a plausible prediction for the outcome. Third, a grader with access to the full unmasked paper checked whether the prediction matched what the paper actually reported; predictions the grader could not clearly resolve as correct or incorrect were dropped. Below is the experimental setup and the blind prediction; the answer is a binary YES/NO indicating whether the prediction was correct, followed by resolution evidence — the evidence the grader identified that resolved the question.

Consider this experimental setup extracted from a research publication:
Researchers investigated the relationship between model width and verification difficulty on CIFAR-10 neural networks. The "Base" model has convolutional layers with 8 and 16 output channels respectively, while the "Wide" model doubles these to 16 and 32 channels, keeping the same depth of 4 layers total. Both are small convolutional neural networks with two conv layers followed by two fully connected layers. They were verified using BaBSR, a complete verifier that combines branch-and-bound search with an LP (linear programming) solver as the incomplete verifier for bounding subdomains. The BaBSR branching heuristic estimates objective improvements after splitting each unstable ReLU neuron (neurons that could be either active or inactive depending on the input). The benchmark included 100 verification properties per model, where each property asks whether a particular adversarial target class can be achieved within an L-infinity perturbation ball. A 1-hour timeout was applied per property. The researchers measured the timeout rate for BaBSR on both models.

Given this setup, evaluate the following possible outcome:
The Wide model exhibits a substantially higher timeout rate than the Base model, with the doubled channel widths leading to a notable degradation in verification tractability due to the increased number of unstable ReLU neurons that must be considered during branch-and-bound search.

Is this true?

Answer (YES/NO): YES